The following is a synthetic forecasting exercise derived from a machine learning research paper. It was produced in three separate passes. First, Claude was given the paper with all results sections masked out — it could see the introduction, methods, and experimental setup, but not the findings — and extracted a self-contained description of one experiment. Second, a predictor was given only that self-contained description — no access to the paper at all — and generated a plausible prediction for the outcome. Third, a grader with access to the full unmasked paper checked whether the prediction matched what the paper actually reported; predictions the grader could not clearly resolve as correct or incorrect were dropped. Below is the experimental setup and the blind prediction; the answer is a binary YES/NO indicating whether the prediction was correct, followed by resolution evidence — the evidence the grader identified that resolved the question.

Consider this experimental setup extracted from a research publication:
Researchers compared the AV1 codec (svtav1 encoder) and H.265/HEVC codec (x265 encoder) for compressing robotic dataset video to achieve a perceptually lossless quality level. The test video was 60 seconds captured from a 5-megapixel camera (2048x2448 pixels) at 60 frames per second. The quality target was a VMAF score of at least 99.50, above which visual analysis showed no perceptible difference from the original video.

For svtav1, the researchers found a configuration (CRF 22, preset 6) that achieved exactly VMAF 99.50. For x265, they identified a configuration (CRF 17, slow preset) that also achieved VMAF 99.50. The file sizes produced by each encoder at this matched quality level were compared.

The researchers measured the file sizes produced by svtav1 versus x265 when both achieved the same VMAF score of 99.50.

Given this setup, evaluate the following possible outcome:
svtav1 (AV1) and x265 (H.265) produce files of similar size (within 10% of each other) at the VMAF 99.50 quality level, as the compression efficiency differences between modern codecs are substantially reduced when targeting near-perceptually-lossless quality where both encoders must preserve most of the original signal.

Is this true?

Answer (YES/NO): NO